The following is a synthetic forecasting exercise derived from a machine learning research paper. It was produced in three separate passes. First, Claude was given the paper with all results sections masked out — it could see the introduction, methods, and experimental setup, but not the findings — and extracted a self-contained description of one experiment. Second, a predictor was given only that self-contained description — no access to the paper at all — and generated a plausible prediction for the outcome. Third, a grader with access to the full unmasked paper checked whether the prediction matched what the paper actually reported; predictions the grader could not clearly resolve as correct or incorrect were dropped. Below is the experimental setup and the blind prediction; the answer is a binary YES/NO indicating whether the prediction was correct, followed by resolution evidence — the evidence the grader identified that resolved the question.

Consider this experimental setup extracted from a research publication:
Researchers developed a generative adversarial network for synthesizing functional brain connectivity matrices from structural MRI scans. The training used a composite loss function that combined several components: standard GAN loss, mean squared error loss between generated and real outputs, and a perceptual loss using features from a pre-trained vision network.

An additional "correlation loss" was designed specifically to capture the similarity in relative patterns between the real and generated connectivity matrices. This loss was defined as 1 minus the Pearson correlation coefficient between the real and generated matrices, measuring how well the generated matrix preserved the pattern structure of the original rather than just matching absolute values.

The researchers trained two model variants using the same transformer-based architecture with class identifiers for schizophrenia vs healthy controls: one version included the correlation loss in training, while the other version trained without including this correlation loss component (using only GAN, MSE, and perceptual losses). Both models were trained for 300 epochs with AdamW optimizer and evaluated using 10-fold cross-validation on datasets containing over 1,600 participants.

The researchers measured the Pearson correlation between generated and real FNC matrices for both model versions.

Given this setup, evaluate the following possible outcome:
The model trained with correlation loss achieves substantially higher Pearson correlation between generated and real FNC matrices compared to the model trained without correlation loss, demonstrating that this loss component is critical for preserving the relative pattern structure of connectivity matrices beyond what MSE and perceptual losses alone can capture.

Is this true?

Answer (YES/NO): NO